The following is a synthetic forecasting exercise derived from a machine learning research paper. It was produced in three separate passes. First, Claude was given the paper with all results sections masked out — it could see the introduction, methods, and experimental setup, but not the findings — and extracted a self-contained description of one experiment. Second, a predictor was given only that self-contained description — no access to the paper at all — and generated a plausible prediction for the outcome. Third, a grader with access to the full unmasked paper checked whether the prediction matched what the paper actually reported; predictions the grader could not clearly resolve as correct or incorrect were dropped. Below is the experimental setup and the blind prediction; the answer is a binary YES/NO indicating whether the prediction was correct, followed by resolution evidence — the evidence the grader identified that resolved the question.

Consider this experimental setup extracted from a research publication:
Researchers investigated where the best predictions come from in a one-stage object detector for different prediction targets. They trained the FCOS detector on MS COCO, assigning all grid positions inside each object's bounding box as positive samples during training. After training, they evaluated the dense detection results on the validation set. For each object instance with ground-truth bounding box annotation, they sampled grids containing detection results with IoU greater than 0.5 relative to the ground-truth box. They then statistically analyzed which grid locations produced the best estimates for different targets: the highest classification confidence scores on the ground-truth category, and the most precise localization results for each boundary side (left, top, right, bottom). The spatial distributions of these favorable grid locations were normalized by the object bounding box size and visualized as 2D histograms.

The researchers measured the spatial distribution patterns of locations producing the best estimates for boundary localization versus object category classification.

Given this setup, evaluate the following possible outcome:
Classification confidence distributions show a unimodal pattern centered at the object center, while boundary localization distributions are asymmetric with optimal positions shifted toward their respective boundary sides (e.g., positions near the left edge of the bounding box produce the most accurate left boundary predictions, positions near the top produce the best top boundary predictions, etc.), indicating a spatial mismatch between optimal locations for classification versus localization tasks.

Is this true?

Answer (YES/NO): YES